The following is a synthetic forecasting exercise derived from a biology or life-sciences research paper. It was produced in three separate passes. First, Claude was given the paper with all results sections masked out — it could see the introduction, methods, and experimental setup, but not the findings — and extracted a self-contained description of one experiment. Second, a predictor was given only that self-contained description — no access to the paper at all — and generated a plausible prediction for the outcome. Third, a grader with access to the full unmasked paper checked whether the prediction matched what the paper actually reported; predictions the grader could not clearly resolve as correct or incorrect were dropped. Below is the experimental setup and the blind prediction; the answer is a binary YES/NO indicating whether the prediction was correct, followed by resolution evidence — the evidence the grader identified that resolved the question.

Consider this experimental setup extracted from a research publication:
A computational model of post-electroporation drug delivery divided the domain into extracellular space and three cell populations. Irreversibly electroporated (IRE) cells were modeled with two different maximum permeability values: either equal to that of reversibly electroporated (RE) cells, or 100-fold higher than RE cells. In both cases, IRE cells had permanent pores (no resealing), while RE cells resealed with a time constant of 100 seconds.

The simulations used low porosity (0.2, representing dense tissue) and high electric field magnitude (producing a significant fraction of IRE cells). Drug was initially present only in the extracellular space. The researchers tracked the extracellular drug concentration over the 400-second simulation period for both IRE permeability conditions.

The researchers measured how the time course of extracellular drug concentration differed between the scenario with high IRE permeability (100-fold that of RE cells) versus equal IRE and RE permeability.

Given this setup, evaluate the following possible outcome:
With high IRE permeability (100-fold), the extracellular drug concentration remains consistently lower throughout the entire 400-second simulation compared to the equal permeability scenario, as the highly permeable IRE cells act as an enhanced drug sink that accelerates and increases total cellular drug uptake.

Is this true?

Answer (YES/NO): YES